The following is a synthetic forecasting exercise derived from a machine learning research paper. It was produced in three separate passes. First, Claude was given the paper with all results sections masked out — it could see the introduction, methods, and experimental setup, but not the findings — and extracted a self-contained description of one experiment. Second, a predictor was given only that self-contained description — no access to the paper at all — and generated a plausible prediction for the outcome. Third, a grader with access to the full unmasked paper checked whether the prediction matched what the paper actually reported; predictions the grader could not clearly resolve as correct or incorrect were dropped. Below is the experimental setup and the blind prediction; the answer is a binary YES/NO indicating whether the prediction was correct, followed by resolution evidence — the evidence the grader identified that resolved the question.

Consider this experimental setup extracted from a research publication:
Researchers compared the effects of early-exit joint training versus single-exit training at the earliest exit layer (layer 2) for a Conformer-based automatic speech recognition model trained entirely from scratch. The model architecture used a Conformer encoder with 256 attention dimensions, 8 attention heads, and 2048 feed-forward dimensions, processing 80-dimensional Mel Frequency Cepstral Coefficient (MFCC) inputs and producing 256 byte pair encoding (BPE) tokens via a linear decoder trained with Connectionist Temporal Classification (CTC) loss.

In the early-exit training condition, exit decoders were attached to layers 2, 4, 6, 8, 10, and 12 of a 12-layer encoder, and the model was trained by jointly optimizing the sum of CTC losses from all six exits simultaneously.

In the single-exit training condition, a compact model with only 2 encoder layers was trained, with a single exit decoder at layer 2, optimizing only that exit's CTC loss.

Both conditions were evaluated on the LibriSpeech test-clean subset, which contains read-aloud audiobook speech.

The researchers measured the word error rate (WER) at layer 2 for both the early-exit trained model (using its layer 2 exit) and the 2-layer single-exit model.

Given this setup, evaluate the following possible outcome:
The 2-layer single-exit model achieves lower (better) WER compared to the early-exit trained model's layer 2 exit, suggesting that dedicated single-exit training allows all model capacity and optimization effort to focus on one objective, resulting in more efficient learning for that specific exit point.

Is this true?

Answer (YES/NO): YES